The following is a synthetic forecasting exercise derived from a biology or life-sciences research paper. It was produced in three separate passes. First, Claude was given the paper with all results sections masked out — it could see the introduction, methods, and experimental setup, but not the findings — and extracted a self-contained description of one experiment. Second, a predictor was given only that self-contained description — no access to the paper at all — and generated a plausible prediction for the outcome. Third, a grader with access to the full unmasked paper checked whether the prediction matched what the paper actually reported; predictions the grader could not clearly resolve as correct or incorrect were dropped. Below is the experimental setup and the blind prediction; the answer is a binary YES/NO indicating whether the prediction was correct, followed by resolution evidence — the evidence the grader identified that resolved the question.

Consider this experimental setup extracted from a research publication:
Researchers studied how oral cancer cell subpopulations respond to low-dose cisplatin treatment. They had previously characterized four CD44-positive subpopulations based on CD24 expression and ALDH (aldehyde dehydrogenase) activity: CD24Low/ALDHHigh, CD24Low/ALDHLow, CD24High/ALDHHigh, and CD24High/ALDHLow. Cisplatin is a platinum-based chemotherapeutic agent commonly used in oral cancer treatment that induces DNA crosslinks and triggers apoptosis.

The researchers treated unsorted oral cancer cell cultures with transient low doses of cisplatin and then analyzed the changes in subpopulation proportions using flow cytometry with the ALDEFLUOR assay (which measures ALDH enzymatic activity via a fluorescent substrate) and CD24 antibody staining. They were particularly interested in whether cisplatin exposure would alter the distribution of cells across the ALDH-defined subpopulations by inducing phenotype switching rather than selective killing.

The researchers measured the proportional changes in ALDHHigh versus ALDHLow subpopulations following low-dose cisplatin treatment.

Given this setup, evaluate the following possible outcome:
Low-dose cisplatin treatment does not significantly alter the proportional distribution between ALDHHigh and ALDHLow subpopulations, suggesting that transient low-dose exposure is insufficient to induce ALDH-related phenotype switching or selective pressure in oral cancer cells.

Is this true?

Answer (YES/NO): NO